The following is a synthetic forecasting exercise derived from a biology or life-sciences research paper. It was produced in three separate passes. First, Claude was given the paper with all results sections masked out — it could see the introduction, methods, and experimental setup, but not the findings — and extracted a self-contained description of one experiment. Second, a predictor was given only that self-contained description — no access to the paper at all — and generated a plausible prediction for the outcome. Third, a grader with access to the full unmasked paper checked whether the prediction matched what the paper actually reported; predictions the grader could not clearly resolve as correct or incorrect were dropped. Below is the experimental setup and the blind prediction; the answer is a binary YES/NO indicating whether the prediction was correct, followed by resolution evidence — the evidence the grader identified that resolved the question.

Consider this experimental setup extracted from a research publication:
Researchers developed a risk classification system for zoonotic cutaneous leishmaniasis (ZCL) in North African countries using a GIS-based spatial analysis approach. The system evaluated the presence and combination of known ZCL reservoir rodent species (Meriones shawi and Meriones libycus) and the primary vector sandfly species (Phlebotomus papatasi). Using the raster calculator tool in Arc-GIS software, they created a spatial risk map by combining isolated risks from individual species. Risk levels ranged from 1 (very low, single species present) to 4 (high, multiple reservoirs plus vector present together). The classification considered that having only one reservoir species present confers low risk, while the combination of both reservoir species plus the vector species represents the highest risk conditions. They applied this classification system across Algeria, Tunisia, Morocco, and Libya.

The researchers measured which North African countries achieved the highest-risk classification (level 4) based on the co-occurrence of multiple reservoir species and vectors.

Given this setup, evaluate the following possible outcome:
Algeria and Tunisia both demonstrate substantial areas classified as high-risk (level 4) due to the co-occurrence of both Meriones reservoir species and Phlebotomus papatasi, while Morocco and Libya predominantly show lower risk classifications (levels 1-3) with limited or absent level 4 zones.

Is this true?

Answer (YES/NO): YES